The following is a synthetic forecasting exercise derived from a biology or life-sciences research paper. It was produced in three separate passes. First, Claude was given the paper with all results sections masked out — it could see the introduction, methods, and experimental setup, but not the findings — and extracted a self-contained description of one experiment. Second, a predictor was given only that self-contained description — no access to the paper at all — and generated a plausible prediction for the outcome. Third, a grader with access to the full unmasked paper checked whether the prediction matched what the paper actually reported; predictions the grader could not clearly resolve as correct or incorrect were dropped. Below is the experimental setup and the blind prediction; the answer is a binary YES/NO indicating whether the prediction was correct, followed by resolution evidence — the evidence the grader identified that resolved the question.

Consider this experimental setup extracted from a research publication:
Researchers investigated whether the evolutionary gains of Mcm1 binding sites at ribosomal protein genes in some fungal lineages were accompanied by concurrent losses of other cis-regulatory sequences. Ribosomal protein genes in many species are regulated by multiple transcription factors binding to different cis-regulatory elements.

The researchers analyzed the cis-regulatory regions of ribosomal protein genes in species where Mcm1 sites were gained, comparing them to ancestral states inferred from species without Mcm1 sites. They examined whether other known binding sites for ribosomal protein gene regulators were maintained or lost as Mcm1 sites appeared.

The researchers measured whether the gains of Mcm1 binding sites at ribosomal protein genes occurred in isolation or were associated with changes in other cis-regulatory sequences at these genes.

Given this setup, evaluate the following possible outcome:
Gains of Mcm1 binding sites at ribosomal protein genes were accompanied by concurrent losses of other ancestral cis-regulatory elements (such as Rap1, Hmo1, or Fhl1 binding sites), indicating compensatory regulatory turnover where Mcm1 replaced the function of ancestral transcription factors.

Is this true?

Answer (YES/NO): NO